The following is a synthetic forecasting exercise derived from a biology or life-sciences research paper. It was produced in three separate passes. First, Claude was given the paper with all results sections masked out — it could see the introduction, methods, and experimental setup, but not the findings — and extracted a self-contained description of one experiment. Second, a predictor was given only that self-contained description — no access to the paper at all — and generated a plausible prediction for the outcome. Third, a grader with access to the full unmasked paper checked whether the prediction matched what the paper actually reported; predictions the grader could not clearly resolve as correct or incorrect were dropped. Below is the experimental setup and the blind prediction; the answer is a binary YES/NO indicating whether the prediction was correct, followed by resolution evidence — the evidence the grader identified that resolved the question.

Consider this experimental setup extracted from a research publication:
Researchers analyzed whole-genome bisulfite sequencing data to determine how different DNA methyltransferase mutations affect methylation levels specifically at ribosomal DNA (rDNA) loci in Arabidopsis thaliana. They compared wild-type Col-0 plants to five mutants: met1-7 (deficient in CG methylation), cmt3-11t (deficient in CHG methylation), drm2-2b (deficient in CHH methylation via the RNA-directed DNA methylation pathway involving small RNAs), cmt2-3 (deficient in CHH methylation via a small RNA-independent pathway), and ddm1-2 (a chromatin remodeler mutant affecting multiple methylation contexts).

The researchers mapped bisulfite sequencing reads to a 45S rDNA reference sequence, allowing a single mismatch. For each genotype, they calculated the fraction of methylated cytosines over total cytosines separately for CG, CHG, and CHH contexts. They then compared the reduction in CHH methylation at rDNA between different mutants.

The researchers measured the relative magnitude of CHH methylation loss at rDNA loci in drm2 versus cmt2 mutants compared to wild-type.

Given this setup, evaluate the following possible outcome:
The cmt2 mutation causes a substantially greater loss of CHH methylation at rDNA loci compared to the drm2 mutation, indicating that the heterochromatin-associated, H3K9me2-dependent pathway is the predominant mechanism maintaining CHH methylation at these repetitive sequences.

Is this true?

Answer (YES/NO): YES